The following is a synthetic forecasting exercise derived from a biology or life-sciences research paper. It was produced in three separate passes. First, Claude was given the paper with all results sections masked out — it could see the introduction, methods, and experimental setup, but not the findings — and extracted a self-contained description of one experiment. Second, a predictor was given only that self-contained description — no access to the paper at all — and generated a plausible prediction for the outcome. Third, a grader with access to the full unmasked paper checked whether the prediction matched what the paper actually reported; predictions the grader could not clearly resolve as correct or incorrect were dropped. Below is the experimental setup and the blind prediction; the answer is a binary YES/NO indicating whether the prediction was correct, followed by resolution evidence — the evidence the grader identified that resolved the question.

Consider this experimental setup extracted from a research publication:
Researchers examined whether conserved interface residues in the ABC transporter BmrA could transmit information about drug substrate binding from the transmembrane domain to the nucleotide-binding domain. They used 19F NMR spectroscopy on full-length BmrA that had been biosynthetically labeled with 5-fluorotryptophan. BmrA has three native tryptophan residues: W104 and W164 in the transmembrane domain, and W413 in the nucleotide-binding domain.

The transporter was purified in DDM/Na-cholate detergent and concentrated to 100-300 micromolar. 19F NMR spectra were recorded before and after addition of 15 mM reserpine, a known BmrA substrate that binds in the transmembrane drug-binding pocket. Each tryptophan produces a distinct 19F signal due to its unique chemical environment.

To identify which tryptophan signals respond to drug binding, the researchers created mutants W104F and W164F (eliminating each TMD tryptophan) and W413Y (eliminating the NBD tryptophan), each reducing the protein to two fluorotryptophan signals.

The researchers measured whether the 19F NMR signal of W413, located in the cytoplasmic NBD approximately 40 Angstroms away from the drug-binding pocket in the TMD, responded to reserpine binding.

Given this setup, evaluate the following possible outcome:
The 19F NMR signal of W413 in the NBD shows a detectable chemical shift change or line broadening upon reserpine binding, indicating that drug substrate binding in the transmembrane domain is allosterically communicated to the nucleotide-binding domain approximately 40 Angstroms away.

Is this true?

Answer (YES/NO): YES